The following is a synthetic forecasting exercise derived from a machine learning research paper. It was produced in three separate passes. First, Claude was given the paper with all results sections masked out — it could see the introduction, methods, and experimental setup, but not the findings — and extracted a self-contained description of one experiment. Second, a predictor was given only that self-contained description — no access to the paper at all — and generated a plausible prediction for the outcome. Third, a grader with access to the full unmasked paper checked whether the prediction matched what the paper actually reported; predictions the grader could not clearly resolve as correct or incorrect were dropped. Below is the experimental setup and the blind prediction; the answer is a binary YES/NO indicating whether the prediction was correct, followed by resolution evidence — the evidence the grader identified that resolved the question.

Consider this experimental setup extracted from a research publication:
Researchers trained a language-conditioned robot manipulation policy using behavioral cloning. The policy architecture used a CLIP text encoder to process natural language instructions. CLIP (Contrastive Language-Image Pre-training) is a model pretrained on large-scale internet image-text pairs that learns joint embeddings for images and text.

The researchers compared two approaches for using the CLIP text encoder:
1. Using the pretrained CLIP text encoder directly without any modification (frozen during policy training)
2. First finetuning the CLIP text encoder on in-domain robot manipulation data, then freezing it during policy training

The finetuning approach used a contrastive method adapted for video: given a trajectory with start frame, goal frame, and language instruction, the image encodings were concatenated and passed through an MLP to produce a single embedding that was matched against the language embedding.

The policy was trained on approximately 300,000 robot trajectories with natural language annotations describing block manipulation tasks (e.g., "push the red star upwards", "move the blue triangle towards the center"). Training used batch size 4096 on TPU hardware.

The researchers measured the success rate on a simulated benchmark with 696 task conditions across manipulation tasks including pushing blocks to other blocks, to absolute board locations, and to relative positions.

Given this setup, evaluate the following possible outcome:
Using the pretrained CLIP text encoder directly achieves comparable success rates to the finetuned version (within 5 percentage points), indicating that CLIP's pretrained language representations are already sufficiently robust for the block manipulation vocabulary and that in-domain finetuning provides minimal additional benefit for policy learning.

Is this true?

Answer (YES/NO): NO